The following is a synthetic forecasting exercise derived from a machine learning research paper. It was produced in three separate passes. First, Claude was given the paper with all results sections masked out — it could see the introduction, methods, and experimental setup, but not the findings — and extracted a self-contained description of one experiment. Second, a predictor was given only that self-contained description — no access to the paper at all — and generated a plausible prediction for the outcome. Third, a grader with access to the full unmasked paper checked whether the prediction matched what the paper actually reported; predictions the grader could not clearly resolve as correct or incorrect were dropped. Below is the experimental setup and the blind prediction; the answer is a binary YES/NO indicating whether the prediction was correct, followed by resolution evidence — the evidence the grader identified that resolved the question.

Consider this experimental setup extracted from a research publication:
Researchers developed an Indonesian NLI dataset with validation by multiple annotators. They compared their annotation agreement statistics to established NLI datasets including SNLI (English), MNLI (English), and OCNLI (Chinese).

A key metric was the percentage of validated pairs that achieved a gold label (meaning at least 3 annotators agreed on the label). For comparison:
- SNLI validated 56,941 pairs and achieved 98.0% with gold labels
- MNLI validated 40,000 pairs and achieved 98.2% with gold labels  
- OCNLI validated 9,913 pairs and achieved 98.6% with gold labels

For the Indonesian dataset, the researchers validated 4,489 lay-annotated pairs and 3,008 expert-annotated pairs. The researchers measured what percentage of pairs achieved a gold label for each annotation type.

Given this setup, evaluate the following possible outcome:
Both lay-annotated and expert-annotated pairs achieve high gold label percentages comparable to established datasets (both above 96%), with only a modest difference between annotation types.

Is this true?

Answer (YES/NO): YES